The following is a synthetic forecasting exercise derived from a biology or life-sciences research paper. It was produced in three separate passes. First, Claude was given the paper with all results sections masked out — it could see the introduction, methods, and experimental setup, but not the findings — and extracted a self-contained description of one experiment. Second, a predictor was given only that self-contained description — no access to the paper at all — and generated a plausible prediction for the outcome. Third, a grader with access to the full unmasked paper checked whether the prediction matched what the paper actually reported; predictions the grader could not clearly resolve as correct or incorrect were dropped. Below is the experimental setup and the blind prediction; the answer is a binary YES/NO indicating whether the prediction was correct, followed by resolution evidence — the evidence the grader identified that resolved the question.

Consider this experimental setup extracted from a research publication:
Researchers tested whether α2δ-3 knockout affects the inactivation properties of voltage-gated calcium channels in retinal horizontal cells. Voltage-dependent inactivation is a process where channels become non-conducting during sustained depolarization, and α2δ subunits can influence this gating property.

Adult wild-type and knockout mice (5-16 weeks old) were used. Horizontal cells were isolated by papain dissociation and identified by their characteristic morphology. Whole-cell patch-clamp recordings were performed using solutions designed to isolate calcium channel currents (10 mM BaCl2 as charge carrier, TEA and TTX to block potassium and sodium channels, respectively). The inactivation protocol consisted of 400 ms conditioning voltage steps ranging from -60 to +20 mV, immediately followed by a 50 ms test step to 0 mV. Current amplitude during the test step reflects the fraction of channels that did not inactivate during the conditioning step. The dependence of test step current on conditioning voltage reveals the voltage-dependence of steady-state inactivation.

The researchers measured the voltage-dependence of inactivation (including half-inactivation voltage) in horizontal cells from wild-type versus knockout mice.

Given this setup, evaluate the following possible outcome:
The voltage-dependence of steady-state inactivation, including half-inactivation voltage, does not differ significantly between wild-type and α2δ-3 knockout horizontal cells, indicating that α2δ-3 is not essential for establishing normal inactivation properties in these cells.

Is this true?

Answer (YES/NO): YES